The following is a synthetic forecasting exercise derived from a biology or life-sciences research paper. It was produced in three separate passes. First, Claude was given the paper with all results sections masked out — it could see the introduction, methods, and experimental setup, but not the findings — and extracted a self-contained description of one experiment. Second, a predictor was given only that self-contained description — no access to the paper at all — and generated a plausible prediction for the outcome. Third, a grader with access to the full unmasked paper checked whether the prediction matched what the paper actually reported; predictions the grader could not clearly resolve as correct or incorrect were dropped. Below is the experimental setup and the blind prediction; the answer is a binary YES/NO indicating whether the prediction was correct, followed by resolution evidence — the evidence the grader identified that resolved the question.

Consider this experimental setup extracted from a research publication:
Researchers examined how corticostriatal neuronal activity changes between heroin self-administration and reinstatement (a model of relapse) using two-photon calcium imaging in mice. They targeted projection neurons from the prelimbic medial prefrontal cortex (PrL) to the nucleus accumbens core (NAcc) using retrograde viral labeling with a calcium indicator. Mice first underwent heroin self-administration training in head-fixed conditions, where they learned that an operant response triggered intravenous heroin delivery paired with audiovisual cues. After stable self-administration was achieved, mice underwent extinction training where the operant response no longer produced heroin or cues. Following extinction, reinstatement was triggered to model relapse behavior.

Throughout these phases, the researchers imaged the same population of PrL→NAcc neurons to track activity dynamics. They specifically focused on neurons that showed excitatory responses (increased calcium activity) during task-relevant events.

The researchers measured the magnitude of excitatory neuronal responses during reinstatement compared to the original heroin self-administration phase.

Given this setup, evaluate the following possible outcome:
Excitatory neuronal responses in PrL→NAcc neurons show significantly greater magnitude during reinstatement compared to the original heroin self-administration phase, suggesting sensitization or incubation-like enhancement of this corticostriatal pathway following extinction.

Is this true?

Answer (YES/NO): YES